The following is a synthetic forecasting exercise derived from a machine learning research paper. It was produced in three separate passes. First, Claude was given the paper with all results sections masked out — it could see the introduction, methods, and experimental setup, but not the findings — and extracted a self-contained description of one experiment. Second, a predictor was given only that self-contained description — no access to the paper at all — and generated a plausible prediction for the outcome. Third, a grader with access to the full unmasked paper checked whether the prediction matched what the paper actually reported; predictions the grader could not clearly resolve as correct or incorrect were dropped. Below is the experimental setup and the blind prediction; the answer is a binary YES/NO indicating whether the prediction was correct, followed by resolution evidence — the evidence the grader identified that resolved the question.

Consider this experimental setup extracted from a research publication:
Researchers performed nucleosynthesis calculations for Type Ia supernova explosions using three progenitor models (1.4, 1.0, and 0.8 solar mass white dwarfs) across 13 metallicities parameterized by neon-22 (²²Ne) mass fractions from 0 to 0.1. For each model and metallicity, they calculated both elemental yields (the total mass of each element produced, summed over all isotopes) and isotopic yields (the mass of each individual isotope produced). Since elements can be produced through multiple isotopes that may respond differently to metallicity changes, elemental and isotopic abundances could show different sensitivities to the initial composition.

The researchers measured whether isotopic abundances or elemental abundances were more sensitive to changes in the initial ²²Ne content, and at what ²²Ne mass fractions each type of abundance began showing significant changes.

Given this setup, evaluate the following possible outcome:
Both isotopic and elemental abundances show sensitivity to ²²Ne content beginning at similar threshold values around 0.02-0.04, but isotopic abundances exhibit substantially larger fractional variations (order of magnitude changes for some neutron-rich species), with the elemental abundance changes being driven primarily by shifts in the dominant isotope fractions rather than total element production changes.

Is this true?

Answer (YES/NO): NO